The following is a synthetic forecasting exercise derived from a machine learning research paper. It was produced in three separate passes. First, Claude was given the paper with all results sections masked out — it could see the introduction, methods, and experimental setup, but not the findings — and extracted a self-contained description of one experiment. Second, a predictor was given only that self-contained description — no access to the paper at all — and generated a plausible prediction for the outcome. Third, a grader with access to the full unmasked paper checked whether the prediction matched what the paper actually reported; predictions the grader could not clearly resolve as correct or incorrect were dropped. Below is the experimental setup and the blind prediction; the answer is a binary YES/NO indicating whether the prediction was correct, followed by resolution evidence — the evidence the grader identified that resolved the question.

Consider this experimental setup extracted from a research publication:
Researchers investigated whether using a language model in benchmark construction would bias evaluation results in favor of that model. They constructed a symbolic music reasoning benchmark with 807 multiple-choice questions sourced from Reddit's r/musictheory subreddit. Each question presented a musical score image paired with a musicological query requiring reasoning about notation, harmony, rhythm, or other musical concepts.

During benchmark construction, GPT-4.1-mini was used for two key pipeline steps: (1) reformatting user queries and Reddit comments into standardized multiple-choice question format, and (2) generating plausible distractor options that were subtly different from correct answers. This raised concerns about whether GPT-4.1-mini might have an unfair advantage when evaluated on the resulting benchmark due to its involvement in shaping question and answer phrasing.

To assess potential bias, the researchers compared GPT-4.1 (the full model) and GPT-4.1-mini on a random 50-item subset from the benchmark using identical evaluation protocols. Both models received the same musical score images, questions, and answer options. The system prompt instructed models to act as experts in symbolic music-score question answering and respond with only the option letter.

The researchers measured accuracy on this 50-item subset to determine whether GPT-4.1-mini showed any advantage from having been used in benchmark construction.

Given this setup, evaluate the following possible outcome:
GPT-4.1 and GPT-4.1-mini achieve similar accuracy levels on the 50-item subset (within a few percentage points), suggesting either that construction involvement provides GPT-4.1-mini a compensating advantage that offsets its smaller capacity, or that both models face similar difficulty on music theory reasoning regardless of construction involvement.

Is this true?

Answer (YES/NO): NO